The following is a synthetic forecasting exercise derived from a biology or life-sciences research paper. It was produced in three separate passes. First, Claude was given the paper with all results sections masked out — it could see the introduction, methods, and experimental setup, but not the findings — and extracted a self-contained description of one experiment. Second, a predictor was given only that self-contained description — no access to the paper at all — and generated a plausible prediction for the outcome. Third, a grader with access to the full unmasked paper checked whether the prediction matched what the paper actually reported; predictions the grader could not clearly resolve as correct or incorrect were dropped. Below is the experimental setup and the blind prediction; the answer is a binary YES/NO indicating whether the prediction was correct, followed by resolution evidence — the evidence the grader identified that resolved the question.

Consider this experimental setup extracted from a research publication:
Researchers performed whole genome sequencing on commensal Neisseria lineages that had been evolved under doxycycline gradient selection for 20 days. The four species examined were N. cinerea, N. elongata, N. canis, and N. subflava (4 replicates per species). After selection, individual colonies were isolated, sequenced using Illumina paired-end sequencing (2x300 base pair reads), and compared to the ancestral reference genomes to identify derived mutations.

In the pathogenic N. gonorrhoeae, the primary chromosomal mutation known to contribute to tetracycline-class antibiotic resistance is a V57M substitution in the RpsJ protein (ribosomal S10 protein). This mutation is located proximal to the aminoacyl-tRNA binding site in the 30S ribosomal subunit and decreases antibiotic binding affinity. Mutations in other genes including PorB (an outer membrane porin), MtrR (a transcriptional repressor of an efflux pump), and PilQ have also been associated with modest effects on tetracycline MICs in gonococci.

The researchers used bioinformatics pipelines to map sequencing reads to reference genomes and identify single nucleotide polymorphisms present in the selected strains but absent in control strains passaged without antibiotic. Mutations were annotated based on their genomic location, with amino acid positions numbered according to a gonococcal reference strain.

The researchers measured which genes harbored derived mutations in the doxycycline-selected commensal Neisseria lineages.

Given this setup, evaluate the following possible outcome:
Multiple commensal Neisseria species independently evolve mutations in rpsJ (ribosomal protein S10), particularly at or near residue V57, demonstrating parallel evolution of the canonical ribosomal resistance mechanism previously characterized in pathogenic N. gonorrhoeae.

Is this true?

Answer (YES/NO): NO